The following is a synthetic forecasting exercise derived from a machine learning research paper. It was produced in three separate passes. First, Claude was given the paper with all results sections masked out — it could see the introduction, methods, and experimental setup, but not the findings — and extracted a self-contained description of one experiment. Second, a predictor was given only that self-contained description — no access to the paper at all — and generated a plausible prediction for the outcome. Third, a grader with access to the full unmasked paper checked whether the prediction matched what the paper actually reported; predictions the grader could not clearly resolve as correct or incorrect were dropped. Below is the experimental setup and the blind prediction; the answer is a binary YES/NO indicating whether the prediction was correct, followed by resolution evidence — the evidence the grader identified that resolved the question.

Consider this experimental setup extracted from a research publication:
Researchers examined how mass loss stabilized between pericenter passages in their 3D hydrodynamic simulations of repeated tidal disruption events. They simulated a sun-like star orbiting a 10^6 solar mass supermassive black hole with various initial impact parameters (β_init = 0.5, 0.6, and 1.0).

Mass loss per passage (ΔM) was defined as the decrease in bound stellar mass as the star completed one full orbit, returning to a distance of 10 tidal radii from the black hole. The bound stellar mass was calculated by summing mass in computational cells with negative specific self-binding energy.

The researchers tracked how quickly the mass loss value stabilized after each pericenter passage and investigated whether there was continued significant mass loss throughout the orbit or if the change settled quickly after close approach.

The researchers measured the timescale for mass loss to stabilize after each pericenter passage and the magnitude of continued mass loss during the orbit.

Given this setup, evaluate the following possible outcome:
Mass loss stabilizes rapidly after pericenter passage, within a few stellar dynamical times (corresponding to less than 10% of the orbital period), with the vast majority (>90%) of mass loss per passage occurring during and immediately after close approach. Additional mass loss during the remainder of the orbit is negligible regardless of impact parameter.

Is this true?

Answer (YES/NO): NO